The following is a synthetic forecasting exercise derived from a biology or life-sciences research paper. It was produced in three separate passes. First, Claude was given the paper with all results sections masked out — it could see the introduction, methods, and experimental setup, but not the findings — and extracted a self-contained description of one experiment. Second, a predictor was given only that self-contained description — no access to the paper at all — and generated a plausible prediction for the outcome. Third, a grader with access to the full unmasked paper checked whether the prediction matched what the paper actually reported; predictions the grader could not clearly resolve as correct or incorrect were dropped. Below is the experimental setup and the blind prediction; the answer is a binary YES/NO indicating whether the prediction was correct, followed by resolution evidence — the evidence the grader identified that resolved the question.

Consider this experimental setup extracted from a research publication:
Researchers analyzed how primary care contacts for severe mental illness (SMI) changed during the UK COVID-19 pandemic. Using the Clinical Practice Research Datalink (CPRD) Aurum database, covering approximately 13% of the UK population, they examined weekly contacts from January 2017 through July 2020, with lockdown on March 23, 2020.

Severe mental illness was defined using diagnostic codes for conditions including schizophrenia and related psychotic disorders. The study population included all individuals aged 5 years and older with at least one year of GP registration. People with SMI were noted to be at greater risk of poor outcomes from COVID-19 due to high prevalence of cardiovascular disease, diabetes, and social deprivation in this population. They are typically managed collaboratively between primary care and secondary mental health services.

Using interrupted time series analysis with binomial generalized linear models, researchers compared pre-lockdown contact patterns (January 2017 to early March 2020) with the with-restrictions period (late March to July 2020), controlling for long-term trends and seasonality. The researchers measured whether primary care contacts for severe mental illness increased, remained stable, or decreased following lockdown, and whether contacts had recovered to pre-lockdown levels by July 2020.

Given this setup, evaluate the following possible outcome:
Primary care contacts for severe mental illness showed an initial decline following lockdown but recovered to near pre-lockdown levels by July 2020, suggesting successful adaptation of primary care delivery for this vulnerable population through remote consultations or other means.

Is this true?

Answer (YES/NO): NO